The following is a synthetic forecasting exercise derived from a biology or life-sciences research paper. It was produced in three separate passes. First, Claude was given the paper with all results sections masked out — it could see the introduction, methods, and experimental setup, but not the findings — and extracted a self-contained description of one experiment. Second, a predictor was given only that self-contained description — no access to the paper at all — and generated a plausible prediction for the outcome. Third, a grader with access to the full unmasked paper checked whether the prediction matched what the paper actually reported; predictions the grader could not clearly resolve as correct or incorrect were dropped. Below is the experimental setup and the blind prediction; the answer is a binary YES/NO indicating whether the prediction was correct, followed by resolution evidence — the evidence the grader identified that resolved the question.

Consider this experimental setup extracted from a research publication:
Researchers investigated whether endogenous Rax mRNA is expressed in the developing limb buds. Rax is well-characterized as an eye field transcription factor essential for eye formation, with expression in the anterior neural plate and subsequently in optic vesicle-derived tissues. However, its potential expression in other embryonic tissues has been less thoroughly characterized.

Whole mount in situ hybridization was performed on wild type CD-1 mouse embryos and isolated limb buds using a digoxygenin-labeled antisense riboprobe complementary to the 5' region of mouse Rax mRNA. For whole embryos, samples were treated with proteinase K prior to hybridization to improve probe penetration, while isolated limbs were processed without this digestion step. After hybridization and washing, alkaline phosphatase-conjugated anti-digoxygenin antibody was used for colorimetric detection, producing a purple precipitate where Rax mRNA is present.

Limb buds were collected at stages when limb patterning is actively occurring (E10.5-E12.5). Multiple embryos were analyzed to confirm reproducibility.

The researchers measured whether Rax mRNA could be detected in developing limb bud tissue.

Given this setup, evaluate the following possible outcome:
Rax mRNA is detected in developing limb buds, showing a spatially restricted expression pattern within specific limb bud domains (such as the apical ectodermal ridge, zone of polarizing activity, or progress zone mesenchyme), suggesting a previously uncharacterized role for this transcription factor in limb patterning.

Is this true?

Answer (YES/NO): NO